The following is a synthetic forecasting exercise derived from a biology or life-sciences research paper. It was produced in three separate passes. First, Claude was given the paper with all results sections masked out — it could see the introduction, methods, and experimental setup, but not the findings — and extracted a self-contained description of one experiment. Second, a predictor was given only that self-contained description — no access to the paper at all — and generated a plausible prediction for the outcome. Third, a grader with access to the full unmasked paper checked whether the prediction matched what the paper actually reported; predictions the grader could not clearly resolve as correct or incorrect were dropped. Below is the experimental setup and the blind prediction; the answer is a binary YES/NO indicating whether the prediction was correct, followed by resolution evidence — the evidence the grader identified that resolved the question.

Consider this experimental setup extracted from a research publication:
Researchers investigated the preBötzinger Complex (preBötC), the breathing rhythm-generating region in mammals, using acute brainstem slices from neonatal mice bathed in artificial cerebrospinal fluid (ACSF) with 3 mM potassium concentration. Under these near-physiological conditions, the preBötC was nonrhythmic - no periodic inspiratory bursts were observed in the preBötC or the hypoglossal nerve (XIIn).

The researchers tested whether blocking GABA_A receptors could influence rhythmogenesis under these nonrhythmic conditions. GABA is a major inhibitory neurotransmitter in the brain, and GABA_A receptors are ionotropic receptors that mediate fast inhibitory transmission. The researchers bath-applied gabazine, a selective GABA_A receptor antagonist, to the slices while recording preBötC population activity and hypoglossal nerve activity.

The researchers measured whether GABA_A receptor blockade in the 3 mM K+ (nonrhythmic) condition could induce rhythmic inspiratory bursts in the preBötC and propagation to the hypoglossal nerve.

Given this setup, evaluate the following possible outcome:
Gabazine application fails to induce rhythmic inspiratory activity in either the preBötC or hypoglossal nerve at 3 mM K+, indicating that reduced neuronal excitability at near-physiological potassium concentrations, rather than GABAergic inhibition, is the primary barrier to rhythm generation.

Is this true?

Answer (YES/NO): NO